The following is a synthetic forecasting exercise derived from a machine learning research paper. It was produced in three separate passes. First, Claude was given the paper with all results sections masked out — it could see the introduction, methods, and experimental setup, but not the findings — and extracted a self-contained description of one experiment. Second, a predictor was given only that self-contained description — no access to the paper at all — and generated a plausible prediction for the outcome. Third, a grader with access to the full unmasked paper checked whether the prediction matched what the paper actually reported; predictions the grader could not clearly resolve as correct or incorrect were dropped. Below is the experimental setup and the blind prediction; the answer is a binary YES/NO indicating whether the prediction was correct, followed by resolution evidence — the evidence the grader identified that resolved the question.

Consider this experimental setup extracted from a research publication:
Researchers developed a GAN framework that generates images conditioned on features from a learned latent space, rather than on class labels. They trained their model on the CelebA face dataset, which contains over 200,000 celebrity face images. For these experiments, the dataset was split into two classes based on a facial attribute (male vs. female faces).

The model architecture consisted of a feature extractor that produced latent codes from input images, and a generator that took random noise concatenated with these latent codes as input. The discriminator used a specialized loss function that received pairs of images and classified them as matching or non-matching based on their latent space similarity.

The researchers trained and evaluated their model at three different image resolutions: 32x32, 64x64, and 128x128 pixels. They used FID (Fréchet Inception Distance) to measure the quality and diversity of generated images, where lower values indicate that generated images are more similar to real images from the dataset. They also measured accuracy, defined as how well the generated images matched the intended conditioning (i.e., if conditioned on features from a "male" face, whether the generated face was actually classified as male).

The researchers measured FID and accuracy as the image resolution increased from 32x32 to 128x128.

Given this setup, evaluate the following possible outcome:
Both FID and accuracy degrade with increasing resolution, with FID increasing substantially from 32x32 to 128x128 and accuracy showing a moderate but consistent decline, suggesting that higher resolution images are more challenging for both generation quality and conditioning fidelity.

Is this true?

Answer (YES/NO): NO